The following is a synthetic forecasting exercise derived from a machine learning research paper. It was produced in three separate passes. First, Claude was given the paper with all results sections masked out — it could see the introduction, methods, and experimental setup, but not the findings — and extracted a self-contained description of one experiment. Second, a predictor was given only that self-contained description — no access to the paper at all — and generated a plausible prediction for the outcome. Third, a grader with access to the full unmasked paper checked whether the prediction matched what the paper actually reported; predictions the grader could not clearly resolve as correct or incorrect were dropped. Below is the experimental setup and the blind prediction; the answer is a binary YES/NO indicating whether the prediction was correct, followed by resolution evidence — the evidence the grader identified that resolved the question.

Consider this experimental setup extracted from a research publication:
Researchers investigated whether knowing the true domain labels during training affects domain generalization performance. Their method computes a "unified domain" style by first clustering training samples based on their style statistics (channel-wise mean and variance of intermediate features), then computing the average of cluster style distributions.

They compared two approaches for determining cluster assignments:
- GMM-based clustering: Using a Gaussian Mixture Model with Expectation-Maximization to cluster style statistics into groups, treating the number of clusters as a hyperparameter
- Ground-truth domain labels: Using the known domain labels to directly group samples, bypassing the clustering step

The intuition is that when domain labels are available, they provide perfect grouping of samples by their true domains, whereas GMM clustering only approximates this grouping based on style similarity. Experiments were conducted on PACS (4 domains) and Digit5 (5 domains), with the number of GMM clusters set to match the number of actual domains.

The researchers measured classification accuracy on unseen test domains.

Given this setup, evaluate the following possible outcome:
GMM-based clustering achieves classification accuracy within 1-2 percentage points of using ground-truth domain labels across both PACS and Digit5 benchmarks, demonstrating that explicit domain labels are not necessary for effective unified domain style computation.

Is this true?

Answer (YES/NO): YES